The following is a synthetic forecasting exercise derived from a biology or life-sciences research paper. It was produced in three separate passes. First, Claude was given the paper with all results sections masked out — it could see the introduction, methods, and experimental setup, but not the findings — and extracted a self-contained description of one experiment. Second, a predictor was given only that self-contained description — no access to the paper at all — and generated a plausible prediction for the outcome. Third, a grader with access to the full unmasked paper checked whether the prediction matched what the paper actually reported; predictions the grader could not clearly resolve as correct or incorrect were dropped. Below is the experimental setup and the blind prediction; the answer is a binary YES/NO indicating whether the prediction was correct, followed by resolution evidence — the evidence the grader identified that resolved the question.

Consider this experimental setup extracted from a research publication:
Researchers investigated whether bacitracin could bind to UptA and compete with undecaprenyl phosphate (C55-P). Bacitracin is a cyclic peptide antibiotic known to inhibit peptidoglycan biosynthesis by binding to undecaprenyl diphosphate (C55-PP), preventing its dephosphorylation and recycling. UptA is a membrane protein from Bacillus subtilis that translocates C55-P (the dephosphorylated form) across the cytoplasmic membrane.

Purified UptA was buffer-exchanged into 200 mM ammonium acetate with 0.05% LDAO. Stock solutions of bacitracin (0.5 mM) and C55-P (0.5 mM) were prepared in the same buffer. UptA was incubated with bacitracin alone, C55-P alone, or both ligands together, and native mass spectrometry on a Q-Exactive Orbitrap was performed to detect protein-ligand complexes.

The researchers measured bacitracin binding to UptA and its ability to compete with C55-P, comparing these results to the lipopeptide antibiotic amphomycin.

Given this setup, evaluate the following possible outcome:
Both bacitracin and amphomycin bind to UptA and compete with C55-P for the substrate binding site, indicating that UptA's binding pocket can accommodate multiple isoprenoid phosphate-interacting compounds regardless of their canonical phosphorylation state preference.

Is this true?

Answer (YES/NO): NO